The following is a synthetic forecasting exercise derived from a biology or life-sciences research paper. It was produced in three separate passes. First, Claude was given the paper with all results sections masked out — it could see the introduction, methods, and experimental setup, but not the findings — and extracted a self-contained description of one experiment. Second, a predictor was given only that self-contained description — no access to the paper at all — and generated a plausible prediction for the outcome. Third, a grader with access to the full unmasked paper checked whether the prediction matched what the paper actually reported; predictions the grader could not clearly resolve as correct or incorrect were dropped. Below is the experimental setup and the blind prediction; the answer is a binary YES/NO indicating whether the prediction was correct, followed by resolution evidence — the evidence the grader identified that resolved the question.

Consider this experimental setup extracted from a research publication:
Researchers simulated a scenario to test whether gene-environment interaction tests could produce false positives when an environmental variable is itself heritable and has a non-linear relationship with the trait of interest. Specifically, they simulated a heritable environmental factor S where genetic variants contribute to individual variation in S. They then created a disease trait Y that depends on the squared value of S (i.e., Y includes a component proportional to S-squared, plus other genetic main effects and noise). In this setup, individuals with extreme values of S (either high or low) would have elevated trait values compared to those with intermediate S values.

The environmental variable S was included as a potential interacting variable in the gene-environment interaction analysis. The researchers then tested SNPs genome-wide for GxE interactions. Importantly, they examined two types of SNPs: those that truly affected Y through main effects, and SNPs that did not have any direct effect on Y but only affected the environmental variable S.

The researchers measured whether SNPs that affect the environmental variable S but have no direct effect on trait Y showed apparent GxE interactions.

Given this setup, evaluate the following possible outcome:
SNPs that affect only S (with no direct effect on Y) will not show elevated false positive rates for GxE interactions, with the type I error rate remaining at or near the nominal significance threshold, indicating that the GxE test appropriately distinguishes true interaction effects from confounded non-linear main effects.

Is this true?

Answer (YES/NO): NO